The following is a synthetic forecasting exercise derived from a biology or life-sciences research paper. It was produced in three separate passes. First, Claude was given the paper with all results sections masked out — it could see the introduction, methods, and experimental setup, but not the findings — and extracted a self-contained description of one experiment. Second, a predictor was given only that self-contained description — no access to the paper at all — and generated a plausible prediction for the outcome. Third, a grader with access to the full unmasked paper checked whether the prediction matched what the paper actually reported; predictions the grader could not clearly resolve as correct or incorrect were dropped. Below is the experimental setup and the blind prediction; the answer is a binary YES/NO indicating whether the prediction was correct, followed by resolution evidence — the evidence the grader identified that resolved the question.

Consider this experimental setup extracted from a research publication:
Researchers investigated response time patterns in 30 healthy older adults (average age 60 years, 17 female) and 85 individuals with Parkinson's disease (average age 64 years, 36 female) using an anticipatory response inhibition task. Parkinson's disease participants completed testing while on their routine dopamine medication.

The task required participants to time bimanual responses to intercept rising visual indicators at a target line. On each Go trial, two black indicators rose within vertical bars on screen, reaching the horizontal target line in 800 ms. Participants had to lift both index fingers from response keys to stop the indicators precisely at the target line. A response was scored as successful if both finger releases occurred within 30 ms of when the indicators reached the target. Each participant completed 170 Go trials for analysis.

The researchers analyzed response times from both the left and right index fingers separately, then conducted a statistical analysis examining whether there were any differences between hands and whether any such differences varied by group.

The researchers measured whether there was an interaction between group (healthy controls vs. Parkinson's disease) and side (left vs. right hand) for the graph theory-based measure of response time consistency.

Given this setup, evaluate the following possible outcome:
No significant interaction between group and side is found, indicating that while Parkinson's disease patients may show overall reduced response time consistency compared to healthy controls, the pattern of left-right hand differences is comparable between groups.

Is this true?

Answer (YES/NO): YES